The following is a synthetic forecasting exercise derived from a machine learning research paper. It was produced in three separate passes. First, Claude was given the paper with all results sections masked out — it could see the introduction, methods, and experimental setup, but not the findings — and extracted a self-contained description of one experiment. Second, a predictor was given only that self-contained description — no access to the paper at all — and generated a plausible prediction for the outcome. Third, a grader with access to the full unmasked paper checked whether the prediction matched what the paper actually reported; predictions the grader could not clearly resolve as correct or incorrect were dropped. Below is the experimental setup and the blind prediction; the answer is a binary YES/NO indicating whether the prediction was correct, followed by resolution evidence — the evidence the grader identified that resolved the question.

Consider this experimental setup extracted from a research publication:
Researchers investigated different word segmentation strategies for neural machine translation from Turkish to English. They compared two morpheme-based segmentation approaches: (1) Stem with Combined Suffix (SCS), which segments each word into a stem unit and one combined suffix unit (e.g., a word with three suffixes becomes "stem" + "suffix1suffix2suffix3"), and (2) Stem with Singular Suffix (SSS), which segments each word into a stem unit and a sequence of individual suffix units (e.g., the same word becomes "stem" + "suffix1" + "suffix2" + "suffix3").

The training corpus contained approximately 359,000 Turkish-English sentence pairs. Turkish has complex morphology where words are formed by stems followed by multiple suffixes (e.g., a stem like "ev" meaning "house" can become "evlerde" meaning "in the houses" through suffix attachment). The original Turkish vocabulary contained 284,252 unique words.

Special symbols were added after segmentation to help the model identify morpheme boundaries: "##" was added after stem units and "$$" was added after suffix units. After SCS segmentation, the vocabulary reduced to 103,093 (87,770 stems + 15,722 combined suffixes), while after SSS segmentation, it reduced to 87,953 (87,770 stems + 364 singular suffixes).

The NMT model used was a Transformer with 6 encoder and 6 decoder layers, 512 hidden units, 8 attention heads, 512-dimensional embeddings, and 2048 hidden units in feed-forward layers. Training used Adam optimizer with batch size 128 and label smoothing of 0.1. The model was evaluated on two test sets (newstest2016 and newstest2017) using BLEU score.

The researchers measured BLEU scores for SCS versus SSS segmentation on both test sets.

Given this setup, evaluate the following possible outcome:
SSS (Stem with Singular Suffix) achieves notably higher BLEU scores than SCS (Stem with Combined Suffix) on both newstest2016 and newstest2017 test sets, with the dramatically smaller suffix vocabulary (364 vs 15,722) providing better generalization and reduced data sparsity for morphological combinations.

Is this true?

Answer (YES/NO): NO